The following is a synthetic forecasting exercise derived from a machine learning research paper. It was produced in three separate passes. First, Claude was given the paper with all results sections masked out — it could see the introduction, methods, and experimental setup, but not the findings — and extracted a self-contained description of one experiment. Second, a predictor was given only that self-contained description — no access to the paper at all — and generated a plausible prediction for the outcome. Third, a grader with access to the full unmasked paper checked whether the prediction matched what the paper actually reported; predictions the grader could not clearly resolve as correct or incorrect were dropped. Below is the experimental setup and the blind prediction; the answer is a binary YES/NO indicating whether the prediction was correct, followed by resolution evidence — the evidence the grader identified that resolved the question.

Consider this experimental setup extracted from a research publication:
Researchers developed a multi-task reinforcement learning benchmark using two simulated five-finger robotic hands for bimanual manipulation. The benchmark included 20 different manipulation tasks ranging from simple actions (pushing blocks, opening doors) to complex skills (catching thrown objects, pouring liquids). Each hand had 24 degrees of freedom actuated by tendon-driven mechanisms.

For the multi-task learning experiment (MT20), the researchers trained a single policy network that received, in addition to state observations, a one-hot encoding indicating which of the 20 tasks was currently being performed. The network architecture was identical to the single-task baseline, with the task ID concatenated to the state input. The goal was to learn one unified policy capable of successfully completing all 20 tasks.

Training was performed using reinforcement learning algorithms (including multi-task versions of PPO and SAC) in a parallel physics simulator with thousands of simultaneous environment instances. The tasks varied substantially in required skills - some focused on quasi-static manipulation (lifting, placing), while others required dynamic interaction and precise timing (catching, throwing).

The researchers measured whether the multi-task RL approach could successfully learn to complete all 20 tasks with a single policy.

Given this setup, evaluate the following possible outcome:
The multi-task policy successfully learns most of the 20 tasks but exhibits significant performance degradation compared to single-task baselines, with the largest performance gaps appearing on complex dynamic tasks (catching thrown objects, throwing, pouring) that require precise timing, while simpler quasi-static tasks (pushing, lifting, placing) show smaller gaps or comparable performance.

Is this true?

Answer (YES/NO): NO